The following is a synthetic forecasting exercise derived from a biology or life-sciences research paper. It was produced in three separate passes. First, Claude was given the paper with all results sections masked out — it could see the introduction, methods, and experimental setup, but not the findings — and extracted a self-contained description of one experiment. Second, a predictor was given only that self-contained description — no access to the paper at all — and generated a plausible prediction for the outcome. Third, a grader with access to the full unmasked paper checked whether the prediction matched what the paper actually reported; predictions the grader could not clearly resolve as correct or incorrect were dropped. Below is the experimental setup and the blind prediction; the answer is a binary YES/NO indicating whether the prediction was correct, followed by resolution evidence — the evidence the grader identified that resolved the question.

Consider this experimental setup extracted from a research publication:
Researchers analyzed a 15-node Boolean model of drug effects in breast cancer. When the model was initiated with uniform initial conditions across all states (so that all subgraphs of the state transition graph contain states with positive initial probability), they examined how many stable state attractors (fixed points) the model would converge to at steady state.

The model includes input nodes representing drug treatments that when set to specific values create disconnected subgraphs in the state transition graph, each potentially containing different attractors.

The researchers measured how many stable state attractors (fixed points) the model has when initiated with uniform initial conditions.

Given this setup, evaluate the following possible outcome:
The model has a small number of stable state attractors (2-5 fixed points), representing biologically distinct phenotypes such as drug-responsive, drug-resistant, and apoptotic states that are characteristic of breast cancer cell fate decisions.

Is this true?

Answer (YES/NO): NO